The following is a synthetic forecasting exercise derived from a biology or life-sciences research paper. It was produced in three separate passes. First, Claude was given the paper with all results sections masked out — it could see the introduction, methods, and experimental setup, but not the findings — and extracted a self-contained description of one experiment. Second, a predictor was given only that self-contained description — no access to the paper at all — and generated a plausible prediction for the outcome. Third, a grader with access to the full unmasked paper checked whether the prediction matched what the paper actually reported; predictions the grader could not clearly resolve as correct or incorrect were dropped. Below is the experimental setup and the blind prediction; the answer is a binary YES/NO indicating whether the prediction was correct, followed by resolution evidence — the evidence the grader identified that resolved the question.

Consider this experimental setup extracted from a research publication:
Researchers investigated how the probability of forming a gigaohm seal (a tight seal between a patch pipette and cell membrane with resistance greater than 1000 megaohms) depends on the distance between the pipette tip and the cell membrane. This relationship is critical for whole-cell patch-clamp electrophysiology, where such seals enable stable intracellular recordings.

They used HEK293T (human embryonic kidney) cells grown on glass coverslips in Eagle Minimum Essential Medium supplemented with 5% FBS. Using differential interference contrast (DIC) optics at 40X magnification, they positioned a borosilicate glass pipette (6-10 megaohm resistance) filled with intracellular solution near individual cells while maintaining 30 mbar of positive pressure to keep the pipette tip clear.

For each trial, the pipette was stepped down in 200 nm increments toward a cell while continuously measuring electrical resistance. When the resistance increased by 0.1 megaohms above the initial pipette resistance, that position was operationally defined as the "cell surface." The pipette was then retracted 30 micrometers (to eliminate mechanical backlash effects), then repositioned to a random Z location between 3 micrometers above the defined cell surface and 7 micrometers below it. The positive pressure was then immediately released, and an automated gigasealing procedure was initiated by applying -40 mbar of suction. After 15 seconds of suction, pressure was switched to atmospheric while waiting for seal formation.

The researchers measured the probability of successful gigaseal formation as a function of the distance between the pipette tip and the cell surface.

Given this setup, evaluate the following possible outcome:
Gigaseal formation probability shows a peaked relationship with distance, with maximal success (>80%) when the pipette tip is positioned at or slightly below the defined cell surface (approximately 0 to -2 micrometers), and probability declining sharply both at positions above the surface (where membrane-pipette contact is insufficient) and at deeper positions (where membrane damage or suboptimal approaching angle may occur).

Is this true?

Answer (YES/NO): YES